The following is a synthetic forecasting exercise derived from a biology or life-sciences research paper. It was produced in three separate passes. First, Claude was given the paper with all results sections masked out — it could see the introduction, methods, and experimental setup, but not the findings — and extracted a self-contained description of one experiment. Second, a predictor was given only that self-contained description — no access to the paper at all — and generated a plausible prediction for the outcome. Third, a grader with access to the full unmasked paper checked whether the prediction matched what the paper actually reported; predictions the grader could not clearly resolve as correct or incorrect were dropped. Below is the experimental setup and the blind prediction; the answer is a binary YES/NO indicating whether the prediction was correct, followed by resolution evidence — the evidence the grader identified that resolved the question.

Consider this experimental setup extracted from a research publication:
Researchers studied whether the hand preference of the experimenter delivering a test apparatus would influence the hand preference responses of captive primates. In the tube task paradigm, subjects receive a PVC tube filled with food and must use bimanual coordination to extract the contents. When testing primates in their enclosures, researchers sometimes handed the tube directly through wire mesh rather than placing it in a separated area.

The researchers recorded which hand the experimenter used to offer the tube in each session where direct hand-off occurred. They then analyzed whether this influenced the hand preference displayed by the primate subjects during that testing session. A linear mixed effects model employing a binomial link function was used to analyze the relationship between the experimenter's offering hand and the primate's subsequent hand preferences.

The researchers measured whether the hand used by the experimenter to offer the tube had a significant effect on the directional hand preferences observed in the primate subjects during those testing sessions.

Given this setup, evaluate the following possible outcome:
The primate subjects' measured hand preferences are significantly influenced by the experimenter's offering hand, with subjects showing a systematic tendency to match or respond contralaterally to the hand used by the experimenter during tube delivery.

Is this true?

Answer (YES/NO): NO